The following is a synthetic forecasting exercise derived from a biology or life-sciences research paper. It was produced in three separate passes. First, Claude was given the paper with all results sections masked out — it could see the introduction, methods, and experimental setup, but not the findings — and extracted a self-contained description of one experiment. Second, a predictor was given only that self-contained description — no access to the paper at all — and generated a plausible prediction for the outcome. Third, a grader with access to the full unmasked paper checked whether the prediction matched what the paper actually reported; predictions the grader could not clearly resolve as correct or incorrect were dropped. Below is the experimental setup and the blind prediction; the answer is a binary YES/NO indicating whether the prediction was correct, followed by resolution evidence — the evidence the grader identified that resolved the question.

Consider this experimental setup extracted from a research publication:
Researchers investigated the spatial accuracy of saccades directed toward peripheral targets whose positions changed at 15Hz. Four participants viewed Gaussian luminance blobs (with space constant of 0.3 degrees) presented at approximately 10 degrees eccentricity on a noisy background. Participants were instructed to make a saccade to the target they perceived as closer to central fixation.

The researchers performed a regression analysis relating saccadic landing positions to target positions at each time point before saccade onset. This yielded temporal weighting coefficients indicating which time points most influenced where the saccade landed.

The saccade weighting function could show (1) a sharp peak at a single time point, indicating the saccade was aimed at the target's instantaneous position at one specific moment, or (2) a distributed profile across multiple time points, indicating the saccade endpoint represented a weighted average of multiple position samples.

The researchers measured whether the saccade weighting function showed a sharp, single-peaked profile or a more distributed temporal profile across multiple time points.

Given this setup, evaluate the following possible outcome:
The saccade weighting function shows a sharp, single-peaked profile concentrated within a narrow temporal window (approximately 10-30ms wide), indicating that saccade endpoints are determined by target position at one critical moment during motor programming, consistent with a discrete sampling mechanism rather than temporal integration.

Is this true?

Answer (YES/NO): NO